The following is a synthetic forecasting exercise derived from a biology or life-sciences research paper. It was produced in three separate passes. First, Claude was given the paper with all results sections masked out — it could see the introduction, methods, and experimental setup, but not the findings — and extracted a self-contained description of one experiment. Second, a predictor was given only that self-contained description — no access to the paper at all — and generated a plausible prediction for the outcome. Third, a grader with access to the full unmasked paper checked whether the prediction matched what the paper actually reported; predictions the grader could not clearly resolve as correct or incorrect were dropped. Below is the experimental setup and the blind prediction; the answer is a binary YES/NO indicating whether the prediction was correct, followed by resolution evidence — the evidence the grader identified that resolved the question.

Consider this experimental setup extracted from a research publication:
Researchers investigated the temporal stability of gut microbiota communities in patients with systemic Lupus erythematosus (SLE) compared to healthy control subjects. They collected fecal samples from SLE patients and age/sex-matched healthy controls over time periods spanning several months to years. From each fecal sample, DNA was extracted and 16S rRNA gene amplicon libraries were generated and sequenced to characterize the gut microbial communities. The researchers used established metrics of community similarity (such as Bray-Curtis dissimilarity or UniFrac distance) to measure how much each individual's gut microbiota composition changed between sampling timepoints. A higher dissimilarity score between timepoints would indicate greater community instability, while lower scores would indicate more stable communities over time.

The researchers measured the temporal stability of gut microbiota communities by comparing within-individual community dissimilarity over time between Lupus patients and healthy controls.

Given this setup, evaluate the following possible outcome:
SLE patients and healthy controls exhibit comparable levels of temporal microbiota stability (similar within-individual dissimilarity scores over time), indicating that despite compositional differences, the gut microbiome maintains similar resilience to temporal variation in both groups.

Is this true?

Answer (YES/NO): NO